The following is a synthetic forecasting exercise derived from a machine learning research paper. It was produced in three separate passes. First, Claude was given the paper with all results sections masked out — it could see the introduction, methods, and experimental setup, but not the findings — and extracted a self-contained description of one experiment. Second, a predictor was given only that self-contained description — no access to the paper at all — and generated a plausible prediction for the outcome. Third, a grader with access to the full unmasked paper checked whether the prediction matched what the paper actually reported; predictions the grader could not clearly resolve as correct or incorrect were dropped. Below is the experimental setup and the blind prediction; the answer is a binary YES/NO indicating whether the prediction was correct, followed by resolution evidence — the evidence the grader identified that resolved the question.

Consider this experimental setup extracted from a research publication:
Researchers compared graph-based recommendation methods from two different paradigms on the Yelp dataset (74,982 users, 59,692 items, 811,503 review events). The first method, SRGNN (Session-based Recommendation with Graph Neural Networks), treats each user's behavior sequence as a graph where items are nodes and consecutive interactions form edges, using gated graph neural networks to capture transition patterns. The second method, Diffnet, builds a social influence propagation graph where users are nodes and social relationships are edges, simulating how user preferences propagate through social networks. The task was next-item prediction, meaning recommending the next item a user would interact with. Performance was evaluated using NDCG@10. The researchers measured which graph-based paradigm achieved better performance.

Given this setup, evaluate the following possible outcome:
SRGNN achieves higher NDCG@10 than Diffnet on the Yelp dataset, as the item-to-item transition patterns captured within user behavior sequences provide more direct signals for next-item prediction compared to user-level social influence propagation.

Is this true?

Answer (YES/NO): NO